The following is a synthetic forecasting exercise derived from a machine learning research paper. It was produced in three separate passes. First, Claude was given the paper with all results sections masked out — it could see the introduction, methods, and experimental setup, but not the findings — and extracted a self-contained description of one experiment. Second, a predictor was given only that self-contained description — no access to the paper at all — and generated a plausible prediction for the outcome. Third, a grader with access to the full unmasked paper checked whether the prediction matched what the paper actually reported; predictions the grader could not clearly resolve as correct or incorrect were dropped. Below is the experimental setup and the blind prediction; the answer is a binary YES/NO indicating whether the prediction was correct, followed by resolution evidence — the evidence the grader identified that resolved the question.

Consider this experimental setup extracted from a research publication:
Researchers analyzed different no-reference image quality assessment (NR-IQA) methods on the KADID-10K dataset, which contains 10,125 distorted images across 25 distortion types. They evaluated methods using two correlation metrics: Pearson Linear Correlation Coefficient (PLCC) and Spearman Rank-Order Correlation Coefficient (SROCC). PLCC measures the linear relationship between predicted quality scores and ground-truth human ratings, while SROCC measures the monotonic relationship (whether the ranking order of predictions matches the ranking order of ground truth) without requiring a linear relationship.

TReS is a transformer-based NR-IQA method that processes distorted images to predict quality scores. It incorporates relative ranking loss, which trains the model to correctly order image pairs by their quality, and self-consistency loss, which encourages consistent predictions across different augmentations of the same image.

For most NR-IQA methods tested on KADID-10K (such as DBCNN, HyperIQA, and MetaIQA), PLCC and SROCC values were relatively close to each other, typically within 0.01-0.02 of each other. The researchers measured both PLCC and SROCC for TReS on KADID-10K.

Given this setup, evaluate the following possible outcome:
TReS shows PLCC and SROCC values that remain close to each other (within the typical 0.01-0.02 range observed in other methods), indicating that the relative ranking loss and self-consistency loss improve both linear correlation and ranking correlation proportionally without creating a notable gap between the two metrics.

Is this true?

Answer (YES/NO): NO